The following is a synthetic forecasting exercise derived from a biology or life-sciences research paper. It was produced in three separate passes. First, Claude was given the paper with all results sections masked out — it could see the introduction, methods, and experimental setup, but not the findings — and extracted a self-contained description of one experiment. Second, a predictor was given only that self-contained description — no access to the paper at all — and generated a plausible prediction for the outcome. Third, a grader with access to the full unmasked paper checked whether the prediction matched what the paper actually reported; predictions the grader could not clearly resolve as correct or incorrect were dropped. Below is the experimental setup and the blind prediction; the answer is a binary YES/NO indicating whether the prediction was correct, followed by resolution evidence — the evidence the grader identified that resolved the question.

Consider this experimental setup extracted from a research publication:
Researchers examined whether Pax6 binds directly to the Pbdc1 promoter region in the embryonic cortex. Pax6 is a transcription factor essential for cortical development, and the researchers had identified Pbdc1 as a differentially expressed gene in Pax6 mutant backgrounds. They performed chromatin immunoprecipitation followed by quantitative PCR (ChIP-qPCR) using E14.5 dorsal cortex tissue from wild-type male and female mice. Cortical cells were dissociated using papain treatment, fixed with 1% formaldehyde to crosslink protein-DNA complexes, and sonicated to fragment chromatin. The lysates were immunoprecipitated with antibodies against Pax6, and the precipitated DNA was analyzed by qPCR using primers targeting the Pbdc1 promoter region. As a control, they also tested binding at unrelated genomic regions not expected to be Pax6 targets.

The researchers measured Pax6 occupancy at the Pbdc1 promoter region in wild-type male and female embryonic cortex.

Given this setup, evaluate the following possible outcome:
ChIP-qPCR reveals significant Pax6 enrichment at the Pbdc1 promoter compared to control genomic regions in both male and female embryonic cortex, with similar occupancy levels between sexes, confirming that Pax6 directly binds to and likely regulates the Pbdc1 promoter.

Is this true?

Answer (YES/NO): YES